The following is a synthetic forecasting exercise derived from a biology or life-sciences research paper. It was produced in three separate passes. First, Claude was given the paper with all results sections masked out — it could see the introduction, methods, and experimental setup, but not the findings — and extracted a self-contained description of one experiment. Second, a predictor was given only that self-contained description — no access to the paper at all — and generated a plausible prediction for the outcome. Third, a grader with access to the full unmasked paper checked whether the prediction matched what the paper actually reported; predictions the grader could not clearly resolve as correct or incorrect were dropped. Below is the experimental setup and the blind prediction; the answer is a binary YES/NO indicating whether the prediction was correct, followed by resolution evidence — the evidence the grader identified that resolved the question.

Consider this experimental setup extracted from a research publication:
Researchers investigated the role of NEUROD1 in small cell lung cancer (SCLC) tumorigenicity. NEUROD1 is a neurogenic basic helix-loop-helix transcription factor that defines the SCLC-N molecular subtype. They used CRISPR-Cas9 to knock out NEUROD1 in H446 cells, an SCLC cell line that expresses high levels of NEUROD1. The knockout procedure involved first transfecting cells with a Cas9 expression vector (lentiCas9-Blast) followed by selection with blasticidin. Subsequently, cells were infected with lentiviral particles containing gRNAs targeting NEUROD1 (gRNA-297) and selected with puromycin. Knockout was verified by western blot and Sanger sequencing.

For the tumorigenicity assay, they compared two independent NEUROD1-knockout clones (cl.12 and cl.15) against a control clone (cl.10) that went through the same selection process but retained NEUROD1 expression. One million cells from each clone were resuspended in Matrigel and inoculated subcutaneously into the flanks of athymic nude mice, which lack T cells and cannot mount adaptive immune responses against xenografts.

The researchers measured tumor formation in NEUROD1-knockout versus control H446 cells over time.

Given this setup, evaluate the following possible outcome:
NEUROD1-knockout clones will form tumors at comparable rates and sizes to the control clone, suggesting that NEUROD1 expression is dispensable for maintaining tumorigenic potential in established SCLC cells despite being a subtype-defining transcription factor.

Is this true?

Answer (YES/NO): NO